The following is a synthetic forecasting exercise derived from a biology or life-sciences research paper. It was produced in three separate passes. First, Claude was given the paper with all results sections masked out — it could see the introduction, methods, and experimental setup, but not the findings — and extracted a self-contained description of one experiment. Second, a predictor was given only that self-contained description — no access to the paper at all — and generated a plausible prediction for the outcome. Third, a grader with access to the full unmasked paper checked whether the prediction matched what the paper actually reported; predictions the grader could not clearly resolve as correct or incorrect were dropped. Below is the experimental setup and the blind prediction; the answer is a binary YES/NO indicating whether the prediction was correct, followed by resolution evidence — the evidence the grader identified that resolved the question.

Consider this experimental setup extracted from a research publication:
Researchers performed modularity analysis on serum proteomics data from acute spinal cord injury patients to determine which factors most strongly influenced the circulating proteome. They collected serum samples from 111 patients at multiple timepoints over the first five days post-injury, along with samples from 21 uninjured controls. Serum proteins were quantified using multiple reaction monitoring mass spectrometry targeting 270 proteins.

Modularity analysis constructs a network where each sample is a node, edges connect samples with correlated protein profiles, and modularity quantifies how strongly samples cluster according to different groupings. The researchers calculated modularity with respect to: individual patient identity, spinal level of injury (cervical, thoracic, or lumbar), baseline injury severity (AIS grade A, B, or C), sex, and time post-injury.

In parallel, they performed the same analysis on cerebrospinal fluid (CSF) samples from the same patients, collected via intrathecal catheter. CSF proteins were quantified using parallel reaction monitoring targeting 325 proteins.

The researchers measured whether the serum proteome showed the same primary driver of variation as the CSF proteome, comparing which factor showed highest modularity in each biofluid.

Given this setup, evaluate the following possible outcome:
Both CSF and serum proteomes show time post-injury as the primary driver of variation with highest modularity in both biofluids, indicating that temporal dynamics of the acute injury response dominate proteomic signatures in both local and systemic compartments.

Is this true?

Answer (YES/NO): YES